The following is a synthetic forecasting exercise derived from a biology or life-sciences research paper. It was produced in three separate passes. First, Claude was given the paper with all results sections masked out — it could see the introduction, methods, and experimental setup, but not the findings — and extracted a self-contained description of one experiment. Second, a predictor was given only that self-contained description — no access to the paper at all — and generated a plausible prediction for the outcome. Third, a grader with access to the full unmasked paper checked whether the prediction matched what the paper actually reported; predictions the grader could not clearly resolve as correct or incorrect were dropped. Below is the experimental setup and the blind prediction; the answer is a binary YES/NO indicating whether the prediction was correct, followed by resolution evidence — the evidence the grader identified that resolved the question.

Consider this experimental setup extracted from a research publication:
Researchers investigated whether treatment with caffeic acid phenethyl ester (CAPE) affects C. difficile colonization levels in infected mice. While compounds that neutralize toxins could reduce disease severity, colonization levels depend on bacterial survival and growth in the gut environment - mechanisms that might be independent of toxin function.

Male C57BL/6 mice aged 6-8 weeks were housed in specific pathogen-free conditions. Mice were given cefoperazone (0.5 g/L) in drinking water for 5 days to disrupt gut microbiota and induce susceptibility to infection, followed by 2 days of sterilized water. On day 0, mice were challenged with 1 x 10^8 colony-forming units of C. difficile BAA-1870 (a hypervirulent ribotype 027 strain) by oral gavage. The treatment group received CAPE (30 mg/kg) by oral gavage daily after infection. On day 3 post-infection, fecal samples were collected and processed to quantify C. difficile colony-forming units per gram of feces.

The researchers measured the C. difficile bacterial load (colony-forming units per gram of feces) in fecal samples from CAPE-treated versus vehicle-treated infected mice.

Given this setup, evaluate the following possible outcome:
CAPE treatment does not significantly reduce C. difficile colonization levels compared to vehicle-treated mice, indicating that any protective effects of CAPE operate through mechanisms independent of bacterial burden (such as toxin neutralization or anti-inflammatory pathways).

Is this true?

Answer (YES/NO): NO